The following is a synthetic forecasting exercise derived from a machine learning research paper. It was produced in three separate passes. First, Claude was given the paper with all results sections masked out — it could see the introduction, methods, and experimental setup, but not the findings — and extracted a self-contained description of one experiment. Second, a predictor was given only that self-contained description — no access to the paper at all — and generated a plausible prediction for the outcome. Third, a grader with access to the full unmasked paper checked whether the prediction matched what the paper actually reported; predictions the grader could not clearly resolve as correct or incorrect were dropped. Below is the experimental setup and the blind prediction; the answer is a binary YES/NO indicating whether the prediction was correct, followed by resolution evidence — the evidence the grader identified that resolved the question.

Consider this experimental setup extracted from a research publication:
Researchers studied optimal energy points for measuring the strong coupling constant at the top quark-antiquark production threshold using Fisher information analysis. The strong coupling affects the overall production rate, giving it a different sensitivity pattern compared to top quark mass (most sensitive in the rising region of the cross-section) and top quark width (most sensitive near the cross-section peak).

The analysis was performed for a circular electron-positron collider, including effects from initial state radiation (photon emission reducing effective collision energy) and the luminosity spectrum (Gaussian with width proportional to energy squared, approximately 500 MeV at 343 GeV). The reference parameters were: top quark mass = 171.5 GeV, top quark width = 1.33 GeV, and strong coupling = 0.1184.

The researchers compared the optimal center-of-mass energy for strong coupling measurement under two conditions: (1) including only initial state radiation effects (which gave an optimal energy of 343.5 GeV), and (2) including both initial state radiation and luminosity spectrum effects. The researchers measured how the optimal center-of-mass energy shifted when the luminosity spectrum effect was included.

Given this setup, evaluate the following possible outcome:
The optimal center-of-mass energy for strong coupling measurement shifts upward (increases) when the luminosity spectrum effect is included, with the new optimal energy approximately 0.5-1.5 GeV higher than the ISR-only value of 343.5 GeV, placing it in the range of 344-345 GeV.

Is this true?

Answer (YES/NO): NO